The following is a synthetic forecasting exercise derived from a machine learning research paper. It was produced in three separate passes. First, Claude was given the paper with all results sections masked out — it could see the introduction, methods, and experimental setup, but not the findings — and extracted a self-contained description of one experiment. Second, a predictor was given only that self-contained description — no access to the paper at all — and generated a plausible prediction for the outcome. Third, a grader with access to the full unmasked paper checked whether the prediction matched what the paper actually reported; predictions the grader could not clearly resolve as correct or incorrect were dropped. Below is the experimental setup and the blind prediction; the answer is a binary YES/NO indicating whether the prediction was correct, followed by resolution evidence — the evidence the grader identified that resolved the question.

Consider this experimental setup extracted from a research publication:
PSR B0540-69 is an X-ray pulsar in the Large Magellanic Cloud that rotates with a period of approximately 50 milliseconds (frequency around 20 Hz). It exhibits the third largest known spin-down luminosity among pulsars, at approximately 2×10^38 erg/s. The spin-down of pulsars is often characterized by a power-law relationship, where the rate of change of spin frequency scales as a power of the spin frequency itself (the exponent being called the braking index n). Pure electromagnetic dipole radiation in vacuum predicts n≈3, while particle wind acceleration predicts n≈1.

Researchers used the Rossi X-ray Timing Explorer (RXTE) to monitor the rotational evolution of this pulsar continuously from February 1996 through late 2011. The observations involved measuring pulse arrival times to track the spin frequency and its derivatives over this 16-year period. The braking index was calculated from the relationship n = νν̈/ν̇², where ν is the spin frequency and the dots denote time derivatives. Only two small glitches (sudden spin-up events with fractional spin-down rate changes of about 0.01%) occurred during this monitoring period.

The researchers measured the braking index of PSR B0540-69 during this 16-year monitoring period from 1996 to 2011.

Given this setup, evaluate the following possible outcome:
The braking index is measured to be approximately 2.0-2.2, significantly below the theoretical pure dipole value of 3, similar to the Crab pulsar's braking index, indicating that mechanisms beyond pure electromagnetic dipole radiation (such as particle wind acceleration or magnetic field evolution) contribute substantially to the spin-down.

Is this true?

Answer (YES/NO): YES